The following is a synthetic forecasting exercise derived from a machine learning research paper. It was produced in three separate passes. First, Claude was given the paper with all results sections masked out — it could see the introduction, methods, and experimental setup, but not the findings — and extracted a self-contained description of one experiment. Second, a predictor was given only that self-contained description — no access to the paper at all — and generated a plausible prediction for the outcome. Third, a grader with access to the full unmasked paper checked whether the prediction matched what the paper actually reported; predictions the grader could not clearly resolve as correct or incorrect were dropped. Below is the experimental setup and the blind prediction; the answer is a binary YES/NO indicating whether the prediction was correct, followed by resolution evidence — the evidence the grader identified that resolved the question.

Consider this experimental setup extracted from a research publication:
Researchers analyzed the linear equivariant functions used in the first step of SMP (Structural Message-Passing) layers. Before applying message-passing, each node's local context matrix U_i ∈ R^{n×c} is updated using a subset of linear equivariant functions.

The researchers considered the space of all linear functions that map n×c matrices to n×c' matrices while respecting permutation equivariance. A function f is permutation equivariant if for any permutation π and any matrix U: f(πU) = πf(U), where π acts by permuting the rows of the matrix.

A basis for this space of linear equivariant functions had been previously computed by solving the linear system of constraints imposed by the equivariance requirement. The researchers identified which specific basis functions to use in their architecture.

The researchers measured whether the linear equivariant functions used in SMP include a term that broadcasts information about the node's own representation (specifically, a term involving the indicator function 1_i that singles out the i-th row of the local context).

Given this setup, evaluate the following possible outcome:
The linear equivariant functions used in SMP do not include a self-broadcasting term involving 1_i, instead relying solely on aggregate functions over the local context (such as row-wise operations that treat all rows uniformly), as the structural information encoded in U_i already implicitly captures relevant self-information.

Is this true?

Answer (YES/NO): NO